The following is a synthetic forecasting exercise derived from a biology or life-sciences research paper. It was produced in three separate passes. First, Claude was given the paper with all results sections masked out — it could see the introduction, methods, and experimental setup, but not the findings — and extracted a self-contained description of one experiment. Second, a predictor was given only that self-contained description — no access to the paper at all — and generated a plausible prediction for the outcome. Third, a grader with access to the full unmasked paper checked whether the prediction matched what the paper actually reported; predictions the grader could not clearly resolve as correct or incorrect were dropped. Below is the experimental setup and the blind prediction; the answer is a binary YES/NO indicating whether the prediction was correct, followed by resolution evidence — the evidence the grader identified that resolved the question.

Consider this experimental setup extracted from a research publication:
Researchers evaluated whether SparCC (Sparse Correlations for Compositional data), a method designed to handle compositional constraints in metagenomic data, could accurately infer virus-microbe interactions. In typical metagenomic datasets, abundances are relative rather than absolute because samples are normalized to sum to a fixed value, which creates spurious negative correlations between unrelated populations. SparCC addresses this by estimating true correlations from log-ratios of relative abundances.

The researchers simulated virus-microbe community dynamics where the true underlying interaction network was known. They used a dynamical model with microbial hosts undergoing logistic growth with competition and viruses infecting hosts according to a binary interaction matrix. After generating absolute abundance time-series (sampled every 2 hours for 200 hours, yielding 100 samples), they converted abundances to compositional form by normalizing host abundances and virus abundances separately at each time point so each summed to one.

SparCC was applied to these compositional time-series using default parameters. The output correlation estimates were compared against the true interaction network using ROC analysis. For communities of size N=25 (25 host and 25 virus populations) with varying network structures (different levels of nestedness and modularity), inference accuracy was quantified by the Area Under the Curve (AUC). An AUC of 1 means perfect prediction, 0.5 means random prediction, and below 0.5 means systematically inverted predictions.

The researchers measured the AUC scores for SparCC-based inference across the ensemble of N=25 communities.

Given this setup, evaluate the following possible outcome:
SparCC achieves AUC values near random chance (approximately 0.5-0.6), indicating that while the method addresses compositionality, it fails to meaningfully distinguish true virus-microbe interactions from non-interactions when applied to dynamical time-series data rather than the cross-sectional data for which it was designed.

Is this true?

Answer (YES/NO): YES